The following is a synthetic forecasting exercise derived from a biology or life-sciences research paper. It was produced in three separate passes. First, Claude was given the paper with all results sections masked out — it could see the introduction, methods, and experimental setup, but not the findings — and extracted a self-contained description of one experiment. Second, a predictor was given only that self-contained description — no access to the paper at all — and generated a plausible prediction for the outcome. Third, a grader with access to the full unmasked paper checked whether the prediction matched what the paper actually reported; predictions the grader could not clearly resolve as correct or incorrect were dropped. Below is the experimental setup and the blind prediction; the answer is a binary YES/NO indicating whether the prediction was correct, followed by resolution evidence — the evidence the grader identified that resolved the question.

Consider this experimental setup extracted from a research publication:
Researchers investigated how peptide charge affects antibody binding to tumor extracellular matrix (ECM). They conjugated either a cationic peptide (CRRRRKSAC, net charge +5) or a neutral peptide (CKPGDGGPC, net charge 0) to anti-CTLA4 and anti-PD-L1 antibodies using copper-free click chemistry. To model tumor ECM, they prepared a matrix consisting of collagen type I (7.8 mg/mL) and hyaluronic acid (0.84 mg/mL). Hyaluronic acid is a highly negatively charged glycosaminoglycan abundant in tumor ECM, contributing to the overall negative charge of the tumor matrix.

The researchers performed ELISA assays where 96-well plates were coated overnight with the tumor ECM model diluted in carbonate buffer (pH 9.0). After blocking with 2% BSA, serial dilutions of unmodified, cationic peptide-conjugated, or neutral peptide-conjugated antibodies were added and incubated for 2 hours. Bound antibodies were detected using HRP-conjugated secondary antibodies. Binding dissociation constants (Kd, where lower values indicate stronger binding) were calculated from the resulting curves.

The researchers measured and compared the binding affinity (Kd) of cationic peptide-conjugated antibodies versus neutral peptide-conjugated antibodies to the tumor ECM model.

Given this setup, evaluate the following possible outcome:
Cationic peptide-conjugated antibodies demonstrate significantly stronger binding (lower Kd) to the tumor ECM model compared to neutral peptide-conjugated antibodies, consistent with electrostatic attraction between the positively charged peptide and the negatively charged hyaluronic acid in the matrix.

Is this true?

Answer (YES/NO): YES